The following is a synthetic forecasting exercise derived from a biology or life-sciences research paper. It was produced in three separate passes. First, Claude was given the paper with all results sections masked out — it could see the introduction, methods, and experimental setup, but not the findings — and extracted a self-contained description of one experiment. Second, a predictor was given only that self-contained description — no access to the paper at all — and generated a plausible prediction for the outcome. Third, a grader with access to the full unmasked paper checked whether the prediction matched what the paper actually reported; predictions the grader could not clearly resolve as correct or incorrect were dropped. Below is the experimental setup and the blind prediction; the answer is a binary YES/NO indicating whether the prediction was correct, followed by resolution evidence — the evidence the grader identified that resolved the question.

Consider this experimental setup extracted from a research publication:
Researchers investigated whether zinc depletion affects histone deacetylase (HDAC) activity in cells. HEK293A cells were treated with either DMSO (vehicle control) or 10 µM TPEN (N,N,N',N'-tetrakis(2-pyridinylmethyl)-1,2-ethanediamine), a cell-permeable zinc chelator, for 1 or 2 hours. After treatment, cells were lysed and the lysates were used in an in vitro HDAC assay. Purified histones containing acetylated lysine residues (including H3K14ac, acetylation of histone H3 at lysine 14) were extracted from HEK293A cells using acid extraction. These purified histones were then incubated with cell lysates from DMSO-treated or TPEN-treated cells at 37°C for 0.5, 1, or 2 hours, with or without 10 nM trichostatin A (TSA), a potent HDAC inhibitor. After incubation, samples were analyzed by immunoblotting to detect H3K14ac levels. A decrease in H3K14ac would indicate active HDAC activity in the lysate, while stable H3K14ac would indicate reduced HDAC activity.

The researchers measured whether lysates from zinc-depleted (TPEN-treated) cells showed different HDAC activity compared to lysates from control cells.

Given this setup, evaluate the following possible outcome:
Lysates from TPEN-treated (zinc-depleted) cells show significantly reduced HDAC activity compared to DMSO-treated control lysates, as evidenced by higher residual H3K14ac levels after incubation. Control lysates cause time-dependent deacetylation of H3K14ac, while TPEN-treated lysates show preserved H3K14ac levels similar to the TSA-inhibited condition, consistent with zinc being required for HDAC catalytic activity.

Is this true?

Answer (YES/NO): NO